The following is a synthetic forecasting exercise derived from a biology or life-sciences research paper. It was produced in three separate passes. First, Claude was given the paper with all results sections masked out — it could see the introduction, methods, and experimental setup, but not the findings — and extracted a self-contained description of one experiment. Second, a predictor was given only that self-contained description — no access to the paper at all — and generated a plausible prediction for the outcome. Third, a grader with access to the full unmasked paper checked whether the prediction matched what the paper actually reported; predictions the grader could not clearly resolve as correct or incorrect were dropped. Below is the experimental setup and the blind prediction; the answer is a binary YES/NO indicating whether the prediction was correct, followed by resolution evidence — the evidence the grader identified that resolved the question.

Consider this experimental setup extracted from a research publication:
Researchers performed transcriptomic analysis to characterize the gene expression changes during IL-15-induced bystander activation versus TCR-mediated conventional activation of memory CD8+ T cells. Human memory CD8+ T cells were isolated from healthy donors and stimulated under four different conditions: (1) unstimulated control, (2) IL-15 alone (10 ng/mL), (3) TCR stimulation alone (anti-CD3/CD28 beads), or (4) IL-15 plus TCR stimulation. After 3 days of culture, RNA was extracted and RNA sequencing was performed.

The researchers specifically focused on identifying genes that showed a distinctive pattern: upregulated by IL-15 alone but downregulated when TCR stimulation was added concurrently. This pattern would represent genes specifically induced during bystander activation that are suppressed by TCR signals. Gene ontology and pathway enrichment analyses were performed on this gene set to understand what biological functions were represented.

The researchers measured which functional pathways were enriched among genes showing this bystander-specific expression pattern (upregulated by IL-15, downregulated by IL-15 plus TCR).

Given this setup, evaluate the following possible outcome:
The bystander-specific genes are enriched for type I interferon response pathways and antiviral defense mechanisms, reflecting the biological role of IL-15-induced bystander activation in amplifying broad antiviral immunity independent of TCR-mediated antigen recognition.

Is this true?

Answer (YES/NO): NO